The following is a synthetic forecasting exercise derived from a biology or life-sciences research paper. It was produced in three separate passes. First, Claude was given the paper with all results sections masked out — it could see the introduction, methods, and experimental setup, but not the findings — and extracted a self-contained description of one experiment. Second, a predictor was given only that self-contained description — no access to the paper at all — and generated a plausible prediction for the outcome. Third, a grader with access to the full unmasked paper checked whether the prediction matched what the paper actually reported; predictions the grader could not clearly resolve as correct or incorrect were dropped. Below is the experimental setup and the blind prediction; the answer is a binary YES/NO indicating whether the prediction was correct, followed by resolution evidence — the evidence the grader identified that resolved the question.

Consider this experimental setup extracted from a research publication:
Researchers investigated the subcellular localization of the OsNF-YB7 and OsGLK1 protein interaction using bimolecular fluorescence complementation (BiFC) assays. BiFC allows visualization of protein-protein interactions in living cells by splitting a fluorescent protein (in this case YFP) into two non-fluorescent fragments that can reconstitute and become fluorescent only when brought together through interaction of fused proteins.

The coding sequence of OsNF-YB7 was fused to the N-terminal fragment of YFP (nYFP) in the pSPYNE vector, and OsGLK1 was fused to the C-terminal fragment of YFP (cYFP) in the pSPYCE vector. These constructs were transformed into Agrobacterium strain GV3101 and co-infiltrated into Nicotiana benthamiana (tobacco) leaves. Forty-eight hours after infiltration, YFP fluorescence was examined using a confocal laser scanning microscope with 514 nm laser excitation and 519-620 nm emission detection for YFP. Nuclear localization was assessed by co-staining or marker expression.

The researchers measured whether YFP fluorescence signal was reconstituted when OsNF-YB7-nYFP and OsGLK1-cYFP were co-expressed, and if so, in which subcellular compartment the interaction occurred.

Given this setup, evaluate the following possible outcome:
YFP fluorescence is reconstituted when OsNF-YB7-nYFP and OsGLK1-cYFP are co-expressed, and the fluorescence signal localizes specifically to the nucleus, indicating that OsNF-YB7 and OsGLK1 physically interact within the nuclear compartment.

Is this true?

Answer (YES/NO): YES